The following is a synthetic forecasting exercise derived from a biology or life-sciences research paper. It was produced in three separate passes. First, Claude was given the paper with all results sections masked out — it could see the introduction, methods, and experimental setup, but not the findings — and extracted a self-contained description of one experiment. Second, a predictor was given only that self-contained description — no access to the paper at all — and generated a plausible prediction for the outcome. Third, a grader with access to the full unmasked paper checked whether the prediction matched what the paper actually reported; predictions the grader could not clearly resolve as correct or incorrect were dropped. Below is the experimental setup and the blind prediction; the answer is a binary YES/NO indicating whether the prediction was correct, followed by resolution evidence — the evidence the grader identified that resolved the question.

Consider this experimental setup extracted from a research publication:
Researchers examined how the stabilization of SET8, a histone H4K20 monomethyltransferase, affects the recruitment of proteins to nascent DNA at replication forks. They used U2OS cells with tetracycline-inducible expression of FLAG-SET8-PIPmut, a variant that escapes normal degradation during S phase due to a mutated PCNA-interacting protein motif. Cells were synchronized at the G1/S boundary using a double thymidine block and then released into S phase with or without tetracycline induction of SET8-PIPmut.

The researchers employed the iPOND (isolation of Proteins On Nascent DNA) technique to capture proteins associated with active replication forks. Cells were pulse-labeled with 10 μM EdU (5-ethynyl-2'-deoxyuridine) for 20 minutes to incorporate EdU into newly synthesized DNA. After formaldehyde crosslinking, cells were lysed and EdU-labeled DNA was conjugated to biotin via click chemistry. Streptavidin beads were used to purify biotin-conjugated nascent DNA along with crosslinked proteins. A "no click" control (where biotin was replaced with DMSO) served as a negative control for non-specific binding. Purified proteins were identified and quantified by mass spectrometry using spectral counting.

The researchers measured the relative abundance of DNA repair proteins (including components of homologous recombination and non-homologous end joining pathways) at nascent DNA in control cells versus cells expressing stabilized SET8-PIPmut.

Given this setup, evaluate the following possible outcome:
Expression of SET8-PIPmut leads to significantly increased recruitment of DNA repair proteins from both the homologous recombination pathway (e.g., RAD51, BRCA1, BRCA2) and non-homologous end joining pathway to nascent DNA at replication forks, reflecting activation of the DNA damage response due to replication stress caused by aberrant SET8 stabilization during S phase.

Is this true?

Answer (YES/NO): NO